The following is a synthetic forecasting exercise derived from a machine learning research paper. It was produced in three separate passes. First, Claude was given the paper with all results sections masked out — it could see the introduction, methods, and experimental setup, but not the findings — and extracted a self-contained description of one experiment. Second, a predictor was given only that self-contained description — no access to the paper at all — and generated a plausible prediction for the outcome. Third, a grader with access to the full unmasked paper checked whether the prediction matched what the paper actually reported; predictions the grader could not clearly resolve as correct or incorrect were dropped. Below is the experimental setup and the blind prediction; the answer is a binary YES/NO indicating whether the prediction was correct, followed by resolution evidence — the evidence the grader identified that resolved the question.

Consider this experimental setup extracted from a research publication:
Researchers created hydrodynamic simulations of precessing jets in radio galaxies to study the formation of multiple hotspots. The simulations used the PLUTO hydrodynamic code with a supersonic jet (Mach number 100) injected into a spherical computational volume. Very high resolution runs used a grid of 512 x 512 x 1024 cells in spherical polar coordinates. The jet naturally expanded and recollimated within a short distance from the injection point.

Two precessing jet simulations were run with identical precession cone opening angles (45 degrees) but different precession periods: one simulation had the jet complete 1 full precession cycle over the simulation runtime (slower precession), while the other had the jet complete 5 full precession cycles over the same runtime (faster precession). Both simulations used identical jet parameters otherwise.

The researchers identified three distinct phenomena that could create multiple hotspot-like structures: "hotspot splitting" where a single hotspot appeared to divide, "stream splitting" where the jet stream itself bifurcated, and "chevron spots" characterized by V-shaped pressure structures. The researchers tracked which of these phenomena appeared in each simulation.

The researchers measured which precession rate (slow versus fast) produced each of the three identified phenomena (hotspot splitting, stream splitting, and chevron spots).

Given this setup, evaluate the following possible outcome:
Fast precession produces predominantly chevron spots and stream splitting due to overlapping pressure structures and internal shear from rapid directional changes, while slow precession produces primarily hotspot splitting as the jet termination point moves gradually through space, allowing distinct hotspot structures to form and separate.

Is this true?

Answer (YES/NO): NO